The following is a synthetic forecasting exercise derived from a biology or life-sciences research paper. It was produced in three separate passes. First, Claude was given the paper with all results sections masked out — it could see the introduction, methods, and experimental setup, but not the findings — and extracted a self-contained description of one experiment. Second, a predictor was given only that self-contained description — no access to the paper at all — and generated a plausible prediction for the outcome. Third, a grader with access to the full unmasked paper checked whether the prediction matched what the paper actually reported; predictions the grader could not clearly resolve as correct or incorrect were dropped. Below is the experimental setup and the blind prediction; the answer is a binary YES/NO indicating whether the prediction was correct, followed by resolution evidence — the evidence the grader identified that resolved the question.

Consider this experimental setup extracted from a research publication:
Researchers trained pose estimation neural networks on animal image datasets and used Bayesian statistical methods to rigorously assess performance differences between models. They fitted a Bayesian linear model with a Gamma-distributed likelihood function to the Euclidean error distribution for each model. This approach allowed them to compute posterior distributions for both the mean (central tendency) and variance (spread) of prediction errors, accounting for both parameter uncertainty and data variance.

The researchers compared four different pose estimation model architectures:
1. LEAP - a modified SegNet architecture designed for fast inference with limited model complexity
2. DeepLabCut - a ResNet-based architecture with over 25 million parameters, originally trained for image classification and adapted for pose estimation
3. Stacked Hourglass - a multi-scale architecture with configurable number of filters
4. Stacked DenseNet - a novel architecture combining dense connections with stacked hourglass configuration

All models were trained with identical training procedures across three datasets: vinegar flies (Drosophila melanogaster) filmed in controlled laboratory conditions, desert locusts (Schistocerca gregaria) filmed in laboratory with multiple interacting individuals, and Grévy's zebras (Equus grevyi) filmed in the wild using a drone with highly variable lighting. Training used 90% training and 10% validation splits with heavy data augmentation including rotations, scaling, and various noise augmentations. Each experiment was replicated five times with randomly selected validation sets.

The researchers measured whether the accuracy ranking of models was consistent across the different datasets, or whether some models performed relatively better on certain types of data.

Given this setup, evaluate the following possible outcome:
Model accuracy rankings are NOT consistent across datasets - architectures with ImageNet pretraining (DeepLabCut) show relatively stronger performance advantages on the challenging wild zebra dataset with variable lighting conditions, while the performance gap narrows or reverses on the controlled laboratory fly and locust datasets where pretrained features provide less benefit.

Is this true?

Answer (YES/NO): NO